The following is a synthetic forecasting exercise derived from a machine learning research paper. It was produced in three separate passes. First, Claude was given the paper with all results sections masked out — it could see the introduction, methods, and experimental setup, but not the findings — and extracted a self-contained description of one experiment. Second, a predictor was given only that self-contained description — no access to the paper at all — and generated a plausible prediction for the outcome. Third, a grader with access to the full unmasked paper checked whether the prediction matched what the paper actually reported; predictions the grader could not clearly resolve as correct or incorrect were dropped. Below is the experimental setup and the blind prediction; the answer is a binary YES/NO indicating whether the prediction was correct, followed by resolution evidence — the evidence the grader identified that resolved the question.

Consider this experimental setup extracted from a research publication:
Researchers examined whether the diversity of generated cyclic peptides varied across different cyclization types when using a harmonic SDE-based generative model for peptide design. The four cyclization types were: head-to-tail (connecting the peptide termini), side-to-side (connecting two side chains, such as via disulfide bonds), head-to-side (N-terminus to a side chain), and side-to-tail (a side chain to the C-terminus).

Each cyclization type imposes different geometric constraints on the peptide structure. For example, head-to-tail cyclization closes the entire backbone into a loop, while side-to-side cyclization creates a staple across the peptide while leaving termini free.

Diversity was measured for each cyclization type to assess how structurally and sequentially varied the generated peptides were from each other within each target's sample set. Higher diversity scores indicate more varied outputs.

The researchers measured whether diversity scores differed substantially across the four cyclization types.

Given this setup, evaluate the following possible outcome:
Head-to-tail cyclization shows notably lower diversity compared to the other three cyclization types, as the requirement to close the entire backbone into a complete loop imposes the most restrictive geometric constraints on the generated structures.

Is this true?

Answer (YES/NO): NO